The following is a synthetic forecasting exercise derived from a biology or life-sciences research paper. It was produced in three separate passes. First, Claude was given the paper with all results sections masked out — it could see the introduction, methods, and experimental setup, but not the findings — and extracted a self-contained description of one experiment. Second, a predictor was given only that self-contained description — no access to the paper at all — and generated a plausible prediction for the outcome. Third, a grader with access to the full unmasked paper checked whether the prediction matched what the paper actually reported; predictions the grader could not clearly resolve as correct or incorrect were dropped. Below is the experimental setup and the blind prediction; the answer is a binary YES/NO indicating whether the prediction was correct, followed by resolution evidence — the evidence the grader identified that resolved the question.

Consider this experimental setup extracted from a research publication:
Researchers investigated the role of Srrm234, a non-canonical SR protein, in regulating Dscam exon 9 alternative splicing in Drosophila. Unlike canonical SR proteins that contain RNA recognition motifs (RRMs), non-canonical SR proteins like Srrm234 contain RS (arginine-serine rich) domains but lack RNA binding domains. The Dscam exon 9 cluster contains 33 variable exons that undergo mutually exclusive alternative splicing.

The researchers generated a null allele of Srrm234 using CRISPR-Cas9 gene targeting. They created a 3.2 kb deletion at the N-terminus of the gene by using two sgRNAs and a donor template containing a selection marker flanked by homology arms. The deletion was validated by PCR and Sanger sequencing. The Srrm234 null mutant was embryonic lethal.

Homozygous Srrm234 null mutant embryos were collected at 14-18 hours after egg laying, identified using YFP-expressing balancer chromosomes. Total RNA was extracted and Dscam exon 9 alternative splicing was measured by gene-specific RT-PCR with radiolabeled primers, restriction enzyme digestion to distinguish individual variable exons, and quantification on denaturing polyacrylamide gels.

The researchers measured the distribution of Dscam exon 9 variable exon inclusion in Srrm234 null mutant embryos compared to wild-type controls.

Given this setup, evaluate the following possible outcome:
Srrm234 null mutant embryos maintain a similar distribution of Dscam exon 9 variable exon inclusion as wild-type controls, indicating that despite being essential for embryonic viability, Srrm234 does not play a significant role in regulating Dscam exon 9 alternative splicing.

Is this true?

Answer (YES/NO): NO